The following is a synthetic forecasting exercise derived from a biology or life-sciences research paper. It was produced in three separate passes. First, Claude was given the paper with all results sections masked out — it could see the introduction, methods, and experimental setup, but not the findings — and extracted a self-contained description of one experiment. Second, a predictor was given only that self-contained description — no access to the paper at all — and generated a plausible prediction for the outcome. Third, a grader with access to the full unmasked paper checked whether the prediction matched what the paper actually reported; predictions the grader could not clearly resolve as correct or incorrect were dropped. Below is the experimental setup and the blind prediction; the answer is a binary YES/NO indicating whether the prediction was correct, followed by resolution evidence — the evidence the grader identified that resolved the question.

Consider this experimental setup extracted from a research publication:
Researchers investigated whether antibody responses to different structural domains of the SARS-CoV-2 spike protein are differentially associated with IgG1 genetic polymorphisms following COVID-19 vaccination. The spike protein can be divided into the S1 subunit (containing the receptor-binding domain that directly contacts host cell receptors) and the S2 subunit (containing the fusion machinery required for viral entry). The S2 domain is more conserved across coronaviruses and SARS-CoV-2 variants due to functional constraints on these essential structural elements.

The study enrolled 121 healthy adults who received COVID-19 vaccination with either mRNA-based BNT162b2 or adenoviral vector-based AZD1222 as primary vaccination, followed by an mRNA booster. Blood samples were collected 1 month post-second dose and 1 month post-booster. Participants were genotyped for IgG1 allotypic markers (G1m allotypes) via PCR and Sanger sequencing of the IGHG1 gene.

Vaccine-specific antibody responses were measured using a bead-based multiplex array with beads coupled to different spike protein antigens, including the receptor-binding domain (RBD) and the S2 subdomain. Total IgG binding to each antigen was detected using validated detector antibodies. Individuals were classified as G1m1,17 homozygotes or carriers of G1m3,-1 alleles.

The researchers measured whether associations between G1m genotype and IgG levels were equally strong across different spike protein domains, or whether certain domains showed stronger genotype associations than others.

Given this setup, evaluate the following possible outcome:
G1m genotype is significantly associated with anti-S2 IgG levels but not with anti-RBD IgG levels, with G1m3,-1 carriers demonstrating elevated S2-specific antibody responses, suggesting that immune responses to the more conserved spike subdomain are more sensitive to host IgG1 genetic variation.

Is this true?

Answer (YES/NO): NO